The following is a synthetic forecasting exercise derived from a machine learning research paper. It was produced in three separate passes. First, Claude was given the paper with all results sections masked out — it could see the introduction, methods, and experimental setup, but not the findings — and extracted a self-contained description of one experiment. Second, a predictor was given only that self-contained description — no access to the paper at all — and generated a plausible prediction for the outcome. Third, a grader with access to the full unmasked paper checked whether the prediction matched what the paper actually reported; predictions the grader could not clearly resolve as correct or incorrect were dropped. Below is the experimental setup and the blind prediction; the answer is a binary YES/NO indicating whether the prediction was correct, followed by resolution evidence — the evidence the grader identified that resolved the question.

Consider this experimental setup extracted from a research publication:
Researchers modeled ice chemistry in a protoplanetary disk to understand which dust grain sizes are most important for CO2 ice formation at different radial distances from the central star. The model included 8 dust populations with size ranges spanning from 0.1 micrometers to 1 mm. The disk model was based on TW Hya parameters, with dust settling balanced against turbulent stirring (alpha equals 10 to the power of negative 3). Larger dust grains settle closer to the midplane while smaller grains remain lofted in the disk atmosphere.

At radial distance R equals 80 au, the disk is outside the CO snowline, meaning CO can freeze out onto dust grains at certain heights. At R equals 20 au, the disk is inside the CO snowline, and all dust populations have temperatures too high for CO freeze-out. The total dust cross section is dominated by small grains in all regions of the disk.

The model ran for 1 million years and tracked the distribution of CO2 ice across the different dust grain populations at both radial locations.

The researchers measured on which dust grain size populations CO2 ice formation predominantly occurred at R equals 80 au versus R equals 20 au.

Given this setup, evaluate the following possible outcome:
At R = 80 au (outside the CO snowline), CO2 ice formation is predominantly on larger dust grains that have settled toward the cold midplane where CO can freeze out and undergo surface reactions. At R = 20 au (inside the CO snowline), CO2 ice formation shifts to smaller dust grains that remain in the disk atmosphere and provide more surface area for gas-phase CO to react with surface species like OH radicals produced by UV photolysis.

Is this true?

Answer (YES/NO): NO